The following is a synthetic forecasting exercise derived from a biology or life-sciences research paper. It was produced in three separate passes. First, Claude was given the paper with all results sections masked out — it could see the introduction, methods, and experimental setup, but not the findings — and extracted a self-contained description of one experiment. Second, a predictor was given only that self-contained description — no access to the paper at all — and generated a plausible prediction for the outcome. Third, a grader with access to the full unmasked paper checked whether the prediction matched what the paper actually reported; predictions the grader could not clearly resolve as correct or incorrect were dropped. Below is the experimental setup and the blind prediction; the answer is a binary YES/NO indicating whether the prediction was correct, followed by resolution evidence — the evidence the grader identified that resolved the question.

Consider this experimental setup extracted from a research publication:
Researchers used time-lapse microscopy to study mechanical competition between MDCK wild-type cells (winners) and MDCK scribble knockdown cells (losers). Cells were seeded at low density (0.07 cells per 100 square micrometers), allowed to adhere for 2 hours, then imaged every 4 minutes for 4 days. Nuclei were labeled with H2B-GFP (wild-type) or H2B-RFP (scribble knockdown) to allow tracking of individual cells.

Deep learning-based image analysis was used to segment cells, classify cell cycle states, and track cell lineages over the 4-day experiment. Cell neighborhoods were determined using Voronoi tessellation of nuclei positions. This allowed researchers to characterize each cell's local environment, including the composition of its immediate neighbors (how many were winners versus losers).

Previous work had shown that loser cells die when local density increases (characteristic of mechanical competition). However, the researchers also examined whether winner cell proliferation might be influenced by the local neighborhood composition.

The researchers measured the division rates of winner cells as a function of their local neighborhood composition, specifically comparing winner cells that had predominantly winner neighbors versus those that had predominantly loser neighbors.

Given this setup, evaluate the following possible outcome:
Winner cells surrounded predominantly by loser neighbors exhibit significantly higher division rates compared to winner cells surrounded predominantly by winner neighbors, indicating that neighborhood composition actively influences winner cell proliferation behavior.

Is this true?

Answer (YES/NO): YES